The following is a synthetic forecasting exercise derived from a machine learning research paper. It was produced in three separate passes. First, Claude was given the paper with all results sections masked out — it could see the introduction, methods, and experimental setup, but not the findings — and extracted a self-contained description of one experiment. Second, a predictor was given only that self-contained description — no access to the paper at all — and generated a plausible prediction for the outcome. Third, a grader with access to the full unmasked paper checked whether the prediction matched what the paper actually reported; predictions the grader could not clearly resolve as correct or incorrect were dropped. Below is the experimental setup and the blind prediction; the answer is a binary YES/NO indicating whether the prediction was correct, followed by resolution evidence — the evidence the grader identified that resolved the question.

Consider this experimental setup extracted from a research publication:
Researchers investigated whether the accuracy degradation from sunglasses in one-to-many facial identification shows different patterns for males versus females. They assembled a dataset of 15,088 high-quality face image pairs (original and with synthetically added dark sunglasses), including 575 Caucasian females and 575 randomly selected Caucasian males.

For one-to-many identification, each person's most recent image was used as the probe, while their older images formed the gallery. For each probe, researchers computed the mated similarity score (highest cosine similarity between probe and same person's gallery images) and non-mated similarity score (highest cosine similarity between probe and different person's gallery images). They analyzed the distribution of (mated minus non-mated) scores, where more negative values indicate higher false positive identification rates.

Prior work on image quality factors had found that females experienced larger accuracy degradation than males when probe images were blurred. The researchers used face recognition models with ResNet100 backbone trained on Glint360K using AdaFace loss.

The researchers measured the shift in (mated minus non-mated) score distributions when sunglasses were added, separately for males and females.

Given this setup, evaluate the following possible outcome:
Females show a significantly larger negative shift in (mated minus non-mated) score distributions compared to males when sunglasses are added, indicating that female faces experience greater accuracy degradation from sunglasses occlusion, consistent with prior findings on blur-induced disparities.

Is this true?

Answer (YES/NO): NO